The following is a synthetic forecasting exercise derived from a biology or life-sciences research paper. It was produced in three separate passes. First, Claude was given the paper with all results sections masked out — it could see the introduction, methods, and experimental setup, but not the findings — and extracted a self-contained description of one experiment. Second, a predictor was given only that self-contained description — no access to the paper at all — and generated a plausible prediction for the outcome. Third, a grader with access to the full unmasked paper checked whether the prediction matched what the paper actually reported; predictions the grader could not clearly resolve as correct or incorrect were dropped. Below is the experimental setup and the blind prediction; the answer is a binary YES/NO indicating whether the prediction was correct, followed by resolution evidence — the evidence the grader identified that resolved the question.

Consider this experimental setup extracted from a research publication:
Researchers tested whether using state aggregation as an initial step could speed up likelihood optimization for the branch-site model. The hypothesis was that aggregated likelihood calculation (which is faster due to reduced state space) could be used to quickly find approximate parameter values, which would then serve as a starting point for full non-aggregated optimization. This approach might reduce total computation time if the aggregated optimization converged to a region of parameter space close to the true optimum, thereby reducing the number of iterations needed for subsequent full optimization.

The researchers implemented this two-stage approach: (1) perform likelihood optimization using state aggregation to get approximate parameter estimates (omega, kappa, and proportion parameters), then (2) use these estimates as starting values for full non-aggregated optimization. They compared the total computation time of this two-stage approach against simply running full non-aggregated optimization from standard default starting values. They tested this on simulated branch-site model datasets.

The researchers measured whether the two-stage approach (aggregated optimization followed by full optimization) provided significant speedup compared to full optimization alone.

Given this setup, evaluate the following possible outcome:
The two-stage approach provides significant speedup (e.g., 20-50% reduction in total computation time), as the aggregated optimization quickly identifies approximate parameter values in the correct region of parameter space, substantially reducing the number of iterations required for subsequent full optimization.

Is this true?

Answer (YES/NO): NO